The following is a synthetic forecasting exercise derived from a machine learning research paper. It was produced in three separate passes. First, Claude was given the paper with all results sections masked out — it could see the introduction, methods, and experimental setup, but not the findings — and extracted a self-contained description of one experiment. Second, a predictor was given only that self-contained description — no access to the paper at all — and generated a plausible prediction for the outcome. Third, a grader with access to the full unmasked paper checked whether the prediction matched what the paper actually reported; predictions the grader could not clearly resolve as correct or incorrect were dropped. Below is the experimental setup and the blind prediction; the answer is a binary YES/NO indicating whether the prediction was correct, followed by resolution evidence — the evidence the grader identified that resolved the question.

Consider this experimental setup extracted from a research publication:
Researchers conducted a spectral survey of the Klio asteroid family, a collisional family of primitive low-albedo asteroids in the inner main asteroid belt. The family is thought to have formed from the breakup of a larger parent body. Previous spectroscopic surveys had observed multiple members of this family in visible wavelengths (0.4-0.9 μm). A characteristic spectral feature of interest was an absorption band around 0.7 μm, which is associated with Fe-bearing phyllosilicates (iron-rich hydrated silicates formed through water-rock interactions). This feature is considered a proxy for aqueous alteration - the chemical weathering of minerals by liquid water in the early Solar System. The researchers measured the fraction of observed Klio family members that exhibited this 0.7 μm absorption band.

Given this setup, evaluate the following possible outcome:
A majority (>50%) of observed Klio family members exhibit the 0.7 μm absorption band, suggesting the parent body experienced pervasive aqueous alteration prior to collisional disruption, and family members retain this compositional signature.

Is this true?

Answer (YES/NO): NO